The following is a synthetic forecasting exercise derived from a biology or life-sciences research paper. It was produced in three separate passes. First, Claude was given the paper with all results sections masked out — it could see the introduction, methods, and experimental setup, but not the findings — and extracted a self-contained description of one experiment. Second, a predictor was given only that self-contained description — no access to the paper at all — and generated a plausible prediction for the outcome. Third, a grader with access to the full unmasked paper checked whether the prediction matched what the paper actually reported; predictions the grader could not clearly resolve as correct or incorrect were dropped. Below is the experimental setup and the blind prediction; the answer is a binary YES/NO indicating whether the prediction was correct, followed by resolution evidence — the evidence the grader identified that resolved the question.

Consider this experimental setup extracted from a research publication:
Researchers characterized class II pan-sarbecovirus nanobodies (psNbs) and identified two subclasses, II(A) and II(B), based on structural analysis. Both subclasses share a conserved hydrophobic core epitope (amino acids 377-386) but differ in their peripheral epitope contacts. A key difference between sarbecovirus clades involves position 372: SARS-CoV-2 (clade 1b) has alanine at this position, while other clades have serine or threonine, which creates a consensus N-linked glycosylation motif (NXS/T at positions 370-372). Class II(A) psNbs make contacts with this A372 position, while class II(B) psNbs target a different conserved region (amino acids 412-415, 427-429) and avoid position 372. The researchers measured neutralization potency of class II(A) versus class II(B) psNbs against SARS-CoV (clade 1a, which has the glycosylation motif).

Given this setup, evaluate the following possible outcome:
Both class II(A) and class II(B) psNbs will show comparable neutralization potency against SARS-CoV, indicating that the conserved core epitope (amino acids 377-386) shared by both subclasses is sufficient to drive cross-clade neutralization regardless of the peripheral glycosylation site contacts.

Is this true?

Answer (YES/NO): NO